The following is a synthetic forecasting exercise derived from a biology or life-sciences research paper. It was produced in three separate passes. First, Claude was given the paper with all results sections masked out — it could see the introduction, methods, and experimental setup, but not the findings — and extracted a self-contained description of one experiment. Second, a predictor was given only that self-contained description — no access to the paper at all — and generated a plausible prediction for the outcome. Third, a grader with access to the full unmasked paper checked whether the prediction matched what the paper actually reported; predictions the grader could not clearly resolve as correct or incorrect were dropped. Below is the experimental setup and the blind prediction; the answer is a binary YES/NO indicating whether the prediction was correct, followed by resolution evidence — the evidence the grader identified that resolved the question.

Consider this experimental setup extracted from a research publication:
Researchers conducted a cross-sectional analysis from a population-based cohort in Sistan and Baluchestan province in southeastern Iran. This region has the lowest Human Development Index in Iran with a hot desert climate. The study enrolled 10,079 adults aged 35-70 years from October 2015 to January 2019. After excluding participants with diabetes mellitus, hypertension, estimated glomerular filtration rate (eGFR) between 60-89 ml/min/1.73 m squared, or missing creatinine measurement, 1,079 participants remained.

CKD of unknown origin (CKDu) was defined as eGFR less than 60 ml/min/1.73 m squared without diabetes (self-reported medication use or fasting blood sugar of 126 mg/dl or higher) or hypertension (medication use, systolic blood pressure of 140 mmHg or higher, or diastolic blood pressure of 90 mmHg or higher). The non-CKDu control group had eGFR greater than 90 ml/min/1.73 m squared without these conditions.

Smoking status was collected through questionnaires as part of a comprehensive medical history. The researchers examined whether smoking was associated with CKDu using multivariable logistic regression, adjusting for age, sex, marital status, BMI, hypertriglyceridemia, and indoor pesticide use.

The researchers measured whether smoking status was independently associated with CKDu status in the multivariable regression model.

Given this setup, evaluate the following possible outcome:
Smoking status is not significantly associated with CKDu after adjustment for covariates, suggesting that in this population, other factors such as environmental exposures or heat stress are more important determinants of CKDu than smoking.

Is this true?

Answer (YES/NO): YES